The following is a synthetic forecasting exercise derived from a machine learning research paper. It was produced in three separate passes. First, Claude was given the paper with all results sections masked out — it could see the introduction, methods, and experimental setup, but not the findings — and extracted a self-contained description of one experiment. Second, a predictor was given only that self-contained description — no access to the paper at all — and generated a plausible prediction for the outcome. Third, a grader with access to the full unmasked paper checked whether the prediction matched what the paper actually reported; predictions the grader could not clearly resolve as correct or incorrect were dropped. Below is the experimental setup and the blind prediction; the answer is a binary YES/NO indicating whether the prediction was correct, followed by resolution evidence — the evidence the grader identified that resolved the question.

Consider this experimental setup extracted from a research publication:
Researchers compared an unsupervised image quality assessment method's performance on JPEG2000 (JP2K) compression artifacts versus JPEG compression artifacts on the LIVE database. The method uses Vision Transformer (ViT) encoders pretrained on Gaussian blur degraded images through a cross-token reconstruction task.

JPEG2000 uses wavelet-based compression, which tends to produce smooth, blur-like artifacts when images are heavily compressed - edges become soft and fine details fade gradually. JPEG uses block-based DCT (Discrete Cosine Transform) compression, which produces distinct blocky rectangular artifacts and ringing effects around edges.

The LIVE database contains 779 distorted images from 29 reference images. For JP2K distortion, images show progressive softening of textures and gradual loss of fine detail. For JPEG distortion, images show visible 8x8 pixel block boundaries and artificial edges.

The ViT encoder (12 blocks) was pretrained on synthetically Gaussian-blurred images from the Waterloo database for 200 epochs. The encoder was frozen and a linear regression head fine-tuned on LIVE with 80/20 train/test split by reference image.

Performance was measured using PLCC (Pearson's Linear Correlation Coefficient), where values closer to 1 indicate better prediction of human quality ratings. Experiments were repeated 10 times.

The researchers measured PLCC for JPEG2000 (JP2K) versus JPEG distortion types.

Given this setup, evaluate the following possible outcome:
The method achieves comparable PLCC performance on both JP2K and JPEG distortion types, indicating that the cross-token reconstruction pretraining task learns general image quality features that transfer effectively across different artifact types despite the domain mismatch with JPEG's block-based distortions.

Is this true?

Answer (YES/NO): NO